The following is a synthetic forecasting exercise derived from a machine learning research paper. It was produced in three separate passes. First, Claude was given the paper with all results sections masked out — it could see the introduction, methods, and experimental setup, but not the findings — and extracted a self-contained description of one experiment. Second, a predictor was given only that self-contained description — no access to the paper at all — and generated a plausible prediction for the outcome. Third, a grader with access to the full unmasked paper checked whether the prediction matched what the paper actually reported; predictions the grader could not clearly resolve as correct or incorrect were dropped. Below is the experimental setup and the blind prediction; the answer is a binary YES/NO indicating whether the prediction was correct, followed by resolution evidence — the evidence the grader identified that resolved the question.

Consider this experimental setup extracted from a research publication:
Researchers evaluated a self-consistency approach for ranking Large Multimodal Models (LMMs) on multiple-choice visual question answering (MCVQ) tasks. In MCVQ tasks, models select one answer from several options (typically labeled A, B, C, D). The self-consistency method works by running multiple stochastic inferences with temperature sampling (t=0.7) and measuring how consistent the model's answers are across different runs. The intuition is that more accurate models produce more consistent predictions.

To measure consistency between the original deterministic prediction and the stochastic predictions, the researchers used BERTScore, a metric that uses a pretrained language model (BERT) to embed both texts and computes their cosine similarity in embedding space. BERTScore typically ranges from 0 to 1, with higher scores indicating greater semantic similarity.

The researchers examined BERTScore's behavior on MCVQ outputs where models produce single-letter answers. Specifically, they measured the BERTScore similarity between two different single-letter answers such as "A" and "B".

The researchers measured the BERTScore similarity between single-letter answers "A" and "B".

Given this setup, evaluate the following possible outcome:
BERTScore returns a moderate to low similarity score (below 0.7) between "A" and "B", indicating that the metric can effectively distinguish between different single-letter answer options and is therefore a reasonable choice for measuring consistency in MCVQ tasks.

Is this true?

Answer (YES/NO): NO